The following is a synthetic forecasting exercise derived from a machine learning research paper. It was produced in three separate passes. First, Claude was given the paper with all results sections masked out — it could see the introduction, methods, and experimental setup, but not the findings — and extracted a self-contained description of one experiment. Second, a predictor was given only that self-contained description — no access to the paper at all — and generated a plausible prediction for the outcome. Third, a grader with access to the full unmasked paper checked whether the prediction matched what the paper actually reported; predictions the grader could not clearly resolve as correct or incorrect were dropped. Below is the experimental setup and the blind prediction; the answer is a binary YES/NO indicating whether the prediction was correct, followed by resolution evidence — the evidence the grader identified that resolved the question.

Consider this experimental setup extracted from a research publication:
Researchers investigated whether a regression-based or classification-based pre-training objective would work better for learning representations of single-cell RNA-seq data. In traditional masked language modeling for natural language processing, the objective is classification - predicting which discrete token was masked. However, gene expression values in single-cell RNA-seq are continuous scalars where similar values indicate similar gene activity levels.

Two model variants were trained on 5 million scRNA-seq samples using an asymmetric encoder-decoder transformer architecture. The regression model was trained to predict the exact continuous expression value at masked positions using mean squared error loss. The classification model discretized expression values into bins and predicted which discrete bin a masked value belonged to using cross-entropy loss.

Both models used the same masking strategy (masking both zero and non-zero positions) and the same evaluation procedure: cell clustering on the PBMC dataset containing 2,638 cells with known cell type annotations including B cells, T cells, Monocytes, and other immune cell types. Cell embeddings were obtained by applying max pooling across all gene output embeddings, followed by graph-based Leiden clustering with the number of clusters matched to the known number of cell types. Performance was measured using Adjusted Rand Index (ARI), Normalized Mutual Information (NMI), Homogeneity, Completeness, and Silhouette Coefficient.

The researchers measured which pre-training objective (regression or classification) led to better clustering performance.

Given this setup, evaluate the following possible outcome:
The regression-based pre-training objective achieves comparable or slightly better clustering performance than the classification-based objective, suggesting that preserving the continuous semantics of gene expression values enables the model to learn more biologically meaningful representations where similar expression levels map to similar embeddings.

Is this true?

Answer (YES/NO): YES